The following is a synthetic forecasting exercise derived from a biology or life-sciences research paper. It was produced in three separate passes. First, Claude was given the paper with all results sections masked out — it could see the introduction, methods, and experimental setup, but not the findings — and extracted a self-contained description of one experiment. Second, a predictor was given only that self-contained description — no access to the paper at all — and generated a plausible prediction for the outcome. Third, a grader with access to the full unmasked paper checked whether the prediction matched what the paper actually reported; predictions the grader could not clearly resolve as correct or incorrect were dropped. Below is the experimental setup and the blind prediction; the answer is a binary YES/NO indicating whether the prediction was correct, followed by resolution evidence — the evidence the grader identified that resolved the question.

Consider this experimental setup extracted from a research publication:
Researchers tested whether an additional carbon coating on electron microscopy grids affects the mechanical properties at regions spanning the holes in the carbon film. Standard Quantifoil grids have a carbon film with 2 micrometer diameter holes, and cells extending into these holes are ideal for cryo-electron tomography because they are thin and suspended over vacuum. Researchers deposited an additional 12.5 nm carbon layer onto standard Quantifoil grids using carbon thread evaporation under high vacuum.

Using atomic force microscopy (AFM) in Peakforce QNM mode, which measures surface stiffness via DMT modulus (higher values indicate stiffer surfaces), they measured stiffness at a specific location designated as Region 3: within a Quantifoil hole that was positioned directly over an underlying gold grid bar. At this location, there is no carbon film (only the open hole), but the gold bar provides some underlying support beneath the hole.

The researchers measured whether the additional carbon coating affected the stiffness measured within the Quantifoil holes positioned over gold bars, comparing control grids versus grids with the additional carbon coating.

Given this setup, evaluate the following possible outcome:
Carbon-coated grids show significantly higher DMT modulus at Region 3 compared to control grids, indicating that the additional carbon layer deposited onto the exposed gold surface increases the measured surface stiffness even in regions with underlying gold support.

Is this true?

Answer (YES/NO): NO